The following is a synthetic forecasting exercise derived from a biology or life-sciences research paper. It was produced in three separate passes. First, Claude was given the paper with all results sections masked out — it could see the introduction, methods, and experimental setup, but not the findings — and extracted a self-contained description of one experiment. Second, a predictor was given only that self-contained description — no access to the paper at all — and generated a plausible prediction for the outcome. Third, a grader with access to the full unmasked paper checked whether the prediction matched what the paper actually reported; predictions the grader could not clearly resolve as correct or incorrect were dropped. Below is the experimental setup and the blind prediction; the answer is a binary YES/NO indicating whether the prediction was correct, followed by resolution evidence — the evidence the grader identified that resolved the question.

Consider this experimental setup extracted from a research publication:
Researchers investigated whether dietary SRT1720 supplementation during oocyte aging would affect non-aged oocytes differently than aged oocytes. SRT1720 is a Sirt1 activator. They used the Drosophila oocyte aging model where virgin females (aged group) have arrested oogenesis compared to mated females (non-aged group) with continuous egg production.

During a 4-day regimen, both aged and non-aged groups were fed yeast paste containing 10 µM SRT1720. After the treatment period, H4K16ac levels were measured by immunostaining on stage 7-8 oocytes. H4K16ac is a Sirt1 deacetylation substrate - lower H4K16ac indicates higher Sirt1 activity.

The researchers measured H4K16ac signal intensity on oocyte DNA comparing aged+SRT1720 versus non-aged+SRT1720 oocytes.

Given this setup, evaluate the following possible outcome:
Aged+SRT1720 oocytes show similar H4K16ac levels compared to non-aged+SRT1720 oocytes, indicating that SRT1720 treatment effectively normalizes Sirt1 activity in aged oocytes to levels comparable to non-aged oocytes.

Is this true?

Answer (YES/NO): YES